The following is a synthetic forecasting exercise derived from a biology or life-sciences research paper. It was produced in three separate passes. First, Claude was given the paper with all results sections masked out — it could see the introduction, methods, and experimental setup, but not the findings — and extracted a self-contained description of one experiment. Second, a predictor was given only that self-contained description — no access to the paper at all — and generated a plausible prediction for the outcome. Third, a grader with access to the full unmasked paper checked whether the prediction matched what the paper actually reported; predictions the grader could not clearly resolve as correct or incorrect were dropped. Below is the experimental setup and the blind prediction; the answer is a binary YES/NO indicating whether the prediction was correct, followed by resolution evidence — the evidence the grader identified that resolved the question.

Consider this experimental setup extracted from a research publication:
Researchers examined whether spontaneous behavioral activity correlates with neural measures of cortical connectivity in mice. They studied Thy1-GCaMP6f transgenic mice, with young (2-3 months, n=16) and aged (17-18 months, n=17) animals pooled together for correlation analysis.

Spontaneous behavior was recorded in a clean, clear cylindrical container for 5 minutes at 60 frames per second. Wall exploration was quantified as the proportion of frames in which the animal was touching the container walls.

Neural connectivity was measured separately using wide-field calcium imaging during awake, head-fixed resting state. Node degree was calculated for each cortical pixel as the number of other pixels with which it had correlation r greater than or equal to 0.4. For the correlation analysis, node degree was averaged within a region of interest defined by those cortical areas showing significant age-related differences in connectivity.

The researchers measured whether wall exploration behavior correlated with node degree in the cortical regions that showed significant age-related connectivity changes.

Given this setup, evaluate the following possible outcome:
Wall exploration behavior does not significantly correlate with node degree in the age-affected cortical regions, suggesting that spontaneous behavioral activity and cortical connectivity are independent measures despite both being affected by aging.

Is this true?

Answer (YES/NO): NO